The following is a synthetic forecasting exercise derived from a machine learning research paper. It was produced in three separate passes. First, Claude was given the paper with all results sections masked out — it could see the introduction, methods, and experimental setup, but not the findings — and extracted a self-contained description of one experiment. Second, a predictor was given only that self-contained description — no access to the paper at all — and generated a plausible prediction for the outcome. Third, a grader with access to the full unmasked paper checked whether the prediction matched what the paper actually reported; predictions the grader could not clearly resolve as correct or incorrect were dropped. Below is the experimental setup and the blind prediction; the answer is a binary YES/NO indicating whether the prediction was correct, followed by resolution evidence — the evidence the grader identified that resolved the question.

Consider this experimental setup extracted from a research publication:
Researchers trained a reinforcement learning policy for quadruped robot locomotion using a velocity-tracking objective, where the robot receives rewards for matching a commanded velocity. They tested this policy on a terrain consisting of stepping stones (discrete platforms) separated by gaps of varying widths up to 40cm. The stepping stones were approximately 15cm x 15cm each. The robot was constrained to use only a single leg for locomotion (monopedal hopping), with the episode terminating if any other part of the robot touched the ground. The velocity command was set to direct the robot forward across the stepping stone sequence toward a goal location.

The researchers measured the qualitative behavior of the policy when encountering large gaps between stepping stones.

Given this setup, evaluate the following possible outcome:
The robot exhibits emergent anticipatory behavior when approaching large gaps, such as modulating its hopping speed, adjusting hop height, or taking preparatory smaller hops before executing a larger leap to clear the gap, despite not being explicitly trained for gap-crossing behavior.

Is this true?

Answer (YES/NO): NO